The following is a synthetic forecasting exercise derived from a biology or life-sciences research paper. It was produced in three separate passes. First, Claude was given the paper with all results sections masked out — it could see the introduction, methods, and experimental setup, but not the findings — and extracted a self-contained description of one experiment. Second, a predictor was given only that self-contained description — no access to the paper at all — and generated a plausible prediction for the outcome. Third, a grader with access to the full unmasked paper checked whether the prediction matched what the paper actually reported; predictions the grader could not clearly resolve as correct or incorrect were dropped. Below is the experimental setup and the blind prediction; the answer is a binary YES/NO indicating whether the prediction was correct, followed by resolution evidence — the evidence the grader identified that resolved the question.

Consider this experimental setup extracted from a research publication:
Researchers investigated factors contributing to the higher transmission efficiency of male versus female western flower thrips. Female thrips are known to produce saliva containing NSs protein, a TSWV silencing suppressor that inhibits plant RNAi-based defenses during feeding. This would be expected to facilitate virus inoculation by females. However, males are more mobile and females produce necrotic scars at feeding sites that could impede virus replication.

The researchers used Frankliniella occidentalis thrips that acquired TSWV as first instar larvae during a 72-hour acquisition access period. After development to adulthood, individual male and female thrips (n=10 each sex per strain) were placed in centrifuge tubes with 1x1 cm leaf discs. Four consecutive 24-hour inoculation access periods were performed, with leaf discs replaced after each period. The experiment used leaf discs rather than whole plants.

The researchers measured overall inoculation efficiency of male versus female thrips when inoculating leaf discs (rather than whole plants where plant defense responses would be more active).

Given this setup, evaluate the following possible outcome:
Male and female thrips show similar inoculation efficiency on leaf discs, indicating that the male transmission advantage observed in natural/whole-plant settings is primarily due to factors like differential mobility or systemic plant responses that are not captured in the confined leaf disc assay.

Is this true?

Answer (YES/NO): NO